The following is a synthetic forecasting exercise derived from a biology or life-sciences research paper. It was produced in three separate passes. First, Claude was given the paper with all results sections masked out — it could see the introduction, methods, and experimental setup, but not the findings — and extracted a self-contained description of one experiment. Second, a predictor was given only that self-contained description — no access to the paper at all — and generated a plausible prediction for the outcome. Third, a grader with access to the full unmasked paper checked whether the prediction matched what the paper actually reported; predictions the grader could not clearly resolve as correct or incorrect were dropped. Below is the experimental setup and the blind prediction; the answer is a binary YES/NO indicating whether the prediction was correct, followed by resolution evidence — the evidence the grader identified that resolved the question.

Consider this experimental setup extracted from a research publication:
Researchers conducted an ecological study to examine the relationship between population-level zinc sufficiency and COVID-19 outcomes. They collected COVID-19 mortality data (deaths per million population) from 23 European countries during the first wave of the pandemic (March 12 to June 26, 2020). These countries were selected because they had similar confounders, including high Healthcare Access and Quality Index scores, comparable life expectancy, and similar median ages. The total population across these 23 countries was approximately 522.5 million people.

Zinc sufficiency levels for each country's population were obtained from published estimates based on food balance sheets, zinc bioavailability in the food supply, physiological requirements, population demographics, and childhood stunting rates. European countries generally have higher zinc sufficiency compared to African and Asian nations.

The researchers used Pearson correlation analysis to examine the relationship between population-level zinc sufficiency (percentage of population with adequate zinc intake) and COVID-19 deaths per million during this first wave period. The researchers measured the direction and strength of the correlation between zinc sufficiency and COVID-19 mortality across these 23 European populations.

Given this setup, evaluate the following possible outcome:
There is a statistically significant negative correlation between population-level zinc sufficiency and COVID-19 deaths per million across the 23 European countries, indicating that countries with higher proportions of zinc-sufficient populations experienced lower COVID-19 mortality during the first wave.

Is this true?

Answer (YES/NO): NO